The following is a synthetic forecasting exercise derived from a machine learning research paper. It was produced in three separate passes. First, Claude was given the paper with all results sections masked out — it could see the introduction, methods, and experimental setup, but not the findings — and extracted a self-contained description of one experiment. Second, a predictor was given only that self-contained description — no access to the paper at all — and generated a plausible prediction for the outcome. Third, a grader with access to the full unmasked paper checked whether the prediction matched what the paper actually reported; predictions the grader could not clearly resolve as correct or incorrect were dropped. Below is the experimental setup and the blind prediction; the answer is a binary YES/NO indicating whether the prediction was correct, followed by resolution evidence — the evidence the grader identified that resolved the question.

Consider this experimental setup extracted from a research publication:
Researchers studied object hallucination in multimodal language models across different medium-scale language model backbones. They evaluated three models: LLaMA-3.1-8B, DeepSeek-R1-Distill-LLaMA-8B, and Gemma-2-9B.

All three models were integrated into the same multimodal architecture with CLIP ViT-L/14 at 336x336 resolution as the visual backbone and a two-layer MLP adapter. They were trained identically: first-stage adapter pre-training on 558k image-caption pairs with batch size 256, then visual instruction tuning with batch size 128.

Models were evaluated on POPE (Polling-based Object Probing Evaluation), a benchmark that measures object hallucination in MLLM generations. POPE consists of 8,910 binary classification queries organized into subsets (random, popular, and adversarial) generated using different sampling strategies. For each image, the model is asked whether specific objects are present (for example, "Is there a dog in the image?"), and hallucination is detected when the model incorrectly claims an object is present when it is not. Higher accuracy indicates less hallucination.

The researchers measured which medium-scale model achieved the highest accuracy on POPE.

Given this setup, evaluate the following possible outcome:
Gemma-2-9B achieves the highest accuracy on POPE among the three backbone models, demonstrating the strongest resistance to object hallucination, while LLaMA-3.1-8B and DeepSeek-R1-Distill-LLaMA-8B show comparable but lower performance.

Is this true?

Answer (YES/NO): YES